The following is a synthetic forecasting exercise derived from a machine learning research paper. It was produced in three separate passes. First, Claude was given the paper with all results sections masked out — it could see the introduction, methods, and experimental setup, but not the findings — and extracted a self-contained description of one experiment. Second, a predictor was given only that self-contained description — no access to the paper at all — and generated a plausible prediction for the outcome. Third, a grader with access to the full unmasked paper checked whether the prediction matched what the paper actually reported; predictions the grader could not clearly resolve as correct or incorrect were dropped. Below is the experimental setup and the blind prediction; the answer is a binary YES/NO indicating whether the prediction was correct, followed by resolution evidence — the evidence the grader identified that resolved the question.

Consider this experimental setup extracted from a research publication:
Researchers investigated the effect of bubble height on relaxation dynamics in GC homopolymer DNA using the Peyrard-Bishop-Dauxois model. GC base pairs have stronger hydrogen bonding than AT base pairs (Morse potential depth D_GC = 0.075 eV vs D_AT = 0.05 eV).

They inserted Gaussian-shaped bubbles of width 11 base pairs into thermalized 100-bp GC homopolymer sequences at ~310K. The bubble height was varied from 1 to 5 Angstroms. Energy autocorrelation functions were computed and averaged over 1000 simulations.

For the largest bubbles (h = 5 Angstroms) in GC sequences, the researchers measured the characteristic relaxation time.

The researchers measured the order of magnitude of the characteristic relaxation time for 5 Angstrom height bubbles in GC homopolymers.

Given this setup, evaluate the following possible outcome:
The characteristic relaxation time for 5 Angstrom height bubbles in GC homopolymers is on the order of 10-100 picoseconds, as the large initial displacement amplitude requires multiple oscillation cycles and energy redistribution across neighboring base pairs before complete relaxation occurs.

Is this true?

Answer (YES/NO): NO